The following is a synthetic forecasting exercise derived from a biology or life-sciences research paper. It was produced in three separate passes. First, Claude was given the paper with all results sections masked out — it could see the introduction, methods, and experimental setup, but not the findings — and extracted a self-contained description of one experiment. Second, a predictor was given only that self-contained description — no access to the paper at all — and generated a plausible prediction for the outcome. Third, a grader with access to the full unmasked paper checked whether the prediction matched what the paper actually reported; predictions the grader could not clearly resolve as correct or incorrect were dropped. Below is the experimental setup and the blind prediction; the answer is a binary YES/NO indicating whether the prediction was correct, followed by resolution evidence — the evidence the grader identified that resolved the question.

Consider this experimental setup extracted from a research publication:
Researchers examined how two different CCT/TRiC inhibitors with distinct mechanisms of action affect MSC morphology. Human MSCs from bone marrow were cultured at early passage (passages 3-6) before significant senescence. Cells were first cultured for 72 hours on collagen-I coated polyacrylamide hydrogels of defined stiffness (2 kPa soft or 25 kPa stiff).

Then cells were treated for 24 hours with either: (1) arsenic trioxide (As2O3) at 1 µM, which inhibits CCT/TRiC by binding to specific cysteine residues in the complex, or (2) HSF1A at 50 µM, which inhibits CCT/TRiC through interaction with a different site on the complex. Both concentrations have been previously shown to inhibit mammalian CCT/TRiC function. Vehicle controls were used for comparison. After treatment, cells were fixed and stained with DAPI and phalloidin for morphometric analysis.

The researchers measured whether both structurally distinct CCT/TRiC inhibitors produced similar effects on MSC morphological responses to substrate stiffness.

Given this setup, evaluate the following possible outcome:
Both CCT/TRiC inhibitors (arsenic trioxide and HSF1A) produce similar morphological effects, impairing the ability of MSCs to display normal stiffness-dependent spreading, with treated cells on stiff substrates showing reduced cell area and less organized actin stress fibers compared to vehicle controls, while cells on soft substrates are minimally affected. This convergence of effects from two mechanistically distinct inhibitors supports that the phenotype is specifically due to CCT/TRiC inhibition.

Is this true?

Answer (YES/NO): NO